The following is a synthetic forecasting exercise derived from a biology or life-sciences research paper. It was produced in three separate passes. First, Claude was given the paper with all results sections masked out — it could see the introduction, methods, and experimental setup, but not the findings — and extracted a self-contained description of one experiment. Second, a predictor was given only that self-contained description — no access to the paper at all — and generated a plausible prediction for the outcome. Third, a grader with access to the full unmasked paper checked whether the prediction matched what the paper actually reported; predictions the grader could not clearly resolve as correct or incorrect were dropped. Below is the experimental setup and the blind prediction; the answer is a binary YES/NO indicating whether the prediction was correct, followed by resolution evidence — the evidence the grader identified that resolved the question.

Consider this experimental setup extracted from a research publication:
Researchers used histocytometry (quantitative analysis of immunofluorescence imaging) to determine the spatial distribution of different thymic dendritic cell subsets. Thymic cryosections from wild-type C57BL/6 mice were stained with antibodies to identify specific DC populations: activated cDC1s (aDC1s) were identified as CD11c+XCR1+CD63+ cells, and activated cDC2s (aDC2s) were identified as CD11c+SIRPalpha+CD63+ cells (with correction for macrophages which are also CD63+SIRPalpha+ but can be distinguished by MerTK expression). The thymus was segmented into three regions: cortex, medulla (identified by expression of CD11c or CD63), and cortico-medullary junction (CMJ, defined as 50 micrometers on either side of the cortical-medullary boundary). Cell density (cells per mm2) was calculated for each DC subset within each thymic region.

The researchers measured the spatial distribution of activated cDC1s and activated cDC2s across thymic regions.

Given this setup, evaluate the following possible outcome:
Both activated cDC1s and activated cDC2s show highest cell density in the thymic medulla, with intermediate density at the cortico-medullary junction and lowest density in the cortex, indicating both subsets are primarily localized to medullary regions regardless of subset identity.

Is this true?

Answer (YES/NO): YES